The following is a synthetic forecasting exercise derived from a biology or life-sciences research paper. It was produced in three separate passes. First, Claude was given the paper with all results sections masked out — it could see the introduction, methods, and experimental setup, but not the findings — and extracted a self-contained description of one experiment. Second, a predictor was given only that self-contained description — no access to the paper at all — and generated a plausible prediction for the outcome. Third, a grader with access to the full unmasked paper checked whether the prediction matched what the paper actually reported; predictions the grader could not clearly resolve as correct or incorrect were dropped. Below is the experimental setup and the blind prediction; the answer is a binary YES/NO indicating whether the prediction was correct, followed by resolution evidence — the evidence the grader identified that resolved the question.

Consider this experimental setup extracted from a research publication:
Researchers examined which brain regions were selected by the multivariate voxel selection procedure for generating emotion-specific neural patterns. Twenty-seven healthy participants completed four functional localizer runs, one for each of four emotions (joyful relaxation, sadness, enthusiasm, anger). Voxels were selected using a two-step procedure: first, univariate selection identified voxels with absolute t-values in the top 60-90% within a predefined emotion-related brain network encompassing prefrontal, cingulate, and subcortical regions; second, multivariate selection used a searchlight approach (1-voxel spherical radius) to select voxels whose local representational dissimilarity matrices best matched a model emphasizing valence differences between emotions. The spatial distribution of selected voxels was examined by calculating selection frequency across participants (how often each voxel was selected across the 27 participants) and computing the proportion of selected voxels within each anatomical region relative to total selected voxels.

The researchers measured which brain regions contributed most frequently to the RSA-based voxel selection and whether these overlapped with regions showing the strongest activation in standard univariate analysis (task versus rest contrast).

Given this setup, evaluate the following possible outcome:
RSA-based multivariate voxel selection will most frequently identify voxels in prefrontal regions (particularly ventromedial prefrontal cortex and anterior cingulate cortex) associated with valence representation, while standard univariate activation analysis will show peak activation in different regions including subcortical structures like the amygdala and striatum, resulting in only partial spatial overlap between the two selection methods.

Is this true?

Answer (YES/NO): NO